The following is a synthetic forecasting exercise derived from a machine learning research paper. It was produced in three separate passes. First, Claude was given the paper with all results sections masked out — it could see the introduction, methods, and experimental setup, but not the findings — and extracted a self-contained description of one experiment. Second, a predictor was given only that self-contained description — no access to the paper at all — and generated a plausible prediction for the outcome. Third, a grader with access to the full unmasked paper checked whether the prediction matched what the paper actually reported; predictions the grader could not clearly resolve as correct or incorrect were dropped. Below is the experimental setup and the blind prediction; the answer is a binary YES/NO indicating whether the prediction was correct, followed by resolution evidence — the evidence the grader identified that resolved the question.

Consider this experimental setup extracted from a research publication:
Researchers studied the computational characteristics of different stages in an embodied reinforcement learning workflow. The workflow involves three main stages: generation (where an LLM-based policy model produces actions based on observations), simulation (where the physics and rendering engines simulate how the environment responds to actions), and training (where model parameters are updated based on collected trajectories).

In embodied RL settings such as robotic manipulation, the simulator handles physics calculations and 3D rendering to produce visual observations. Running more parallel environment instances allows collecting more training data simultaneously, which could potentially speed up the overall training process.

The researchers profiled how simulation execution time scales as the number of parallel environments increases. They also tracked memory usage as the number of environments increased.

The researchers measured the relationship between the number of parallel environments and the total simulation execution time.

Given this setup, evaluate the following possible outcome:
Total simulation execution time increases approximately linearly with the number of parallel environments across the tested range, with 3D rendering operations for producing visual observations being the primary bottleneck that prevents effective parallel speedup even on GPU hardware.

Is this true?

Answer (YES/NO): NO